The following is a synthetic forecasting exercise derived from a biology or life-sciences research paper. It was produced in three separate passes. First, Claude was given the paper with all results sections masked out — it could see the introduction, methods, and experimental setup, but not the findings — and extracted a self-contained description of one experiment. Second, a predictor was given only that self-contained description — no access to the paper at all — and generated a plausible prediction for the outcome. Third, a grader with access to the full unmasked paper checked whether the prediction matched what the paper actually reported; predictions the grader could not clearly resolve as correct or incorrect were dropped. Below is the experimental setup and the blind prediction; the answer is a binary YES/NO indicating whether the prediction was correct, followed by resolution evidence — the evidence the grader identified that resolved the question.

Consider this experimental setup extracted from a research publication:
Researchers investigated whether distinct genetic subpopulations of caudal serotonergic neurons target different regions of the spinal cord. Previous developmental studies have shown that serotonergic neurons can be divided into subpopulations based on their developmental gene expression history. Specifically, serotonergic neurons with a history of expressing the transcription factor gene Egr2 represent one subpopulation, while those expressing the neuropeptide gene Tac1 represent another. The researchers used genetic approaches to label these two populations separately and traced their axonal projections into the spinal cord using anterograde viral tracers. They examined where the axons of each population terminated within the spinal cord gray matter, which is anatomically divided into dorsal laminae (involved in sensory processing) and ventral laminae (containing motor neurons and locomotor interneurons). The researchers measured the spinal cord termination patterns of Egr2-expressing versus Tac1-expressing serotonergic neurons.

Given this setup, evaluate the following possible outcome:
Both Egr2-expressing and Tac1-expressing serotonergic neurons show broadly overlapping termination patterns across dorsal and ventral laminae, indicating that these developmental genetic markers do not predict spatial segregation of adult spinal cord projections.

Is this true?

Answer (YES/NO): NO